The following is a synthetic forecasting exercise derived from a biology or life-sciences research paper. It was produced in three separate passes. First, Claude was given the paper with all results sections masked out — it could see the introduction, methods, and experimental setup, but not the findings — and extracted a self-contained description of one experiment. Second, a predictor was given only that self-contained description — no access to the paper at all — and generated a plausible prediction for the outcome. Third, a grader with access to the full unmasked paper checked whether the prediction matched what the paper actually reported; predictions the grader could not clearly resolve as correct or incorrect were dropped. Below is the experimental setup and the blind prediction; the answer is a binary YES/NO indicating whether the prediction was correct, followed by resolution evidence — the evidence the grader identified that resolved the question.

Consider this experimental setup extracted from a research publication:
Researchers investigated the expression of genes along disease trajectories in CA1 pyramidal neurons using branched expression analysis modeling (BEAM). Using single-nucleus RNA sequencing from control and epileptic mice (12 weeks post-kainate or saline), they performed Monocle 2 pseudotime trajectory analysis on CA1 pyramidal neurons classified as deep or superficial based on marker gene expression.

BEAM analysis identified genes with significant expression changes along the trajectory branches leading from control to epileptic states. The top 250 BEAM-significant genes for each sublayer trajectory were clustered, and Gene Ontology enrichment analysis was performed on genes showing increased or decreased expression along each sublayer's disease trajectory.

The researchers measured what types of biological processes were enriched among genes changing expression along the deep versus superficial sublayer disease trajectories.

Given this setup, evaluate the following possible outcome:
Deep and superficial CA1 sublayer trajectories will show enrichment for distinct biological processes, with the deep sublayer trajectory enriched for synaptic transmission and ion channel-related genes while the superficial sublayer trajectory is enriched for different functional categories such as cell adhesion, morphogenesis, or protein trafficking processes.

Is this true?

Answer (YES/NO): NO